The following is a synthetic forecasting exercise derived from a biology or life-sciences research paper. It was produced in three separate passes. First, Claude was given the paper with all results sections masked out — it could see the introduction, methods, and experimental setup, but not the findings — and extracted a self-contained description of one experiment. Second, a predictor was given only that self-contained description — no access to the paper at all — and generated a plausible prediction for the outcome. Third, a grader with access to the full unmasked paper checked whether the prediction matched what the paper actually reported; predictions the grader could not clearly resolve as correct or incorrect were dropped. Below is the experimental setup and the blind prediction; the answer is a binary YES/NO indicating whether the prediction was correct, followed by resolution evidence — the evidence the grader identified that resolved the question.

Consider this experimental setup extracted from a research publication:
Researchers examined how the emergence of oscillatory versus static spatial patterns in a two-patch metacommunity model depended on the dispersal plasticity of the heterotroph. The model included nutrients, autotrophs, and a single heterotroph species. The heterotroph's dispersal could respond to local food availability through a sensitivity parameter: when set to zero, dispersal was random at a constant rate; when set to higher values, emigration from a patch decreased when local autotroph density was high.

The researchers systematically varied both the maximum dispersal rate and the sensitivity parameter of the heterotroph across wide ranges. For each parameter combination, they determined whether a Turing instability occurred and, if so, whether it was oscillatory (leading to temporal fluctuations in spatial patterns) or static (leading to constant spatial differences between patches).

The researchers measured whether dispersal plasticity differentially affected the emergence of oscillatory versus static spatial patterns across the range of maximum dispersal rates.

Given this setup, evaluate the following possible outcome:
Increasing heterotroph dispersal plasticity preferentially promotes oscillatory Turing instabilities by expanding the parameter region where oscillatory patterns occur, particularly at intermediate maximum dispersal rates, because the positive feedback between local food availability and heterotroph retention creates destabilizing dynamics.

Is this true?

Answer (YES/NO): NO